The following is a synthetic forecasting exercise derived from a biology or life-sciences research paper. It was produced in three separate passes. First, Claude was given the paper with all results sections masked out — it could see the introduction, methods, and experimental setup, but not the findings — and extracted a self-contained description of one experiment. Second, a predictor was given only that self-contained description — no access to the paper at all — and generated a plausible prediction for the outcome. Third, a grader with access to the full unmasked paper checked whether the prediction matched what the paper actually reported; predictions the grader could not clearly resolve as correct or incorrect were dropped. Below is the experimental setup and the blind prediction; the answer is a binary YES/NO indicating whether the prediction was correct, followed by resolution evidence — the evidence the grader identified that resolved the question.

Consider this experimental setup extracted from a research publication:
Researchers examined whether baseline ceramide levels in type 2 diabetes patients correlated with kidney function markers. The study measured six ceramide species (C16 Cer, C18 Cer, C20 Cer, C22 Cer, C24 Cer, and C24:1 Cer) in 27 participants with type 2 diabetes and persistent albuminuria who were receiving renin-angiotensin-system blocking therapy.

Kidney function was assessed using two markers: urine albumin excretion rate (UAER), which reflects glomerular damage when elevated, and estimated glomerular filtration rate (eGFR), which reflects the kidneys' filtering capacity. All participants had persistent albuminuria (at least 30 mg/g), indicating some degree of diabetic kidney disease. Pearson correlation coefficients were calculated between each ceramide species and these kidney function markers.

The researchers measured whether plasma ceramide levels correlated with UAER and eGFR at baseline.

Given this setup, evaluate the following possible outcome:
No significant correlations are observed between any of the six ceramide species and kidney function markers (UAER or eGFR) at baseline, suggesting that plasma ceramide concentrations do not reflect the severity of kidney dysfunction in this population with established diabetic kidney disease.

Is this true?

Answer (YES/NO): NO